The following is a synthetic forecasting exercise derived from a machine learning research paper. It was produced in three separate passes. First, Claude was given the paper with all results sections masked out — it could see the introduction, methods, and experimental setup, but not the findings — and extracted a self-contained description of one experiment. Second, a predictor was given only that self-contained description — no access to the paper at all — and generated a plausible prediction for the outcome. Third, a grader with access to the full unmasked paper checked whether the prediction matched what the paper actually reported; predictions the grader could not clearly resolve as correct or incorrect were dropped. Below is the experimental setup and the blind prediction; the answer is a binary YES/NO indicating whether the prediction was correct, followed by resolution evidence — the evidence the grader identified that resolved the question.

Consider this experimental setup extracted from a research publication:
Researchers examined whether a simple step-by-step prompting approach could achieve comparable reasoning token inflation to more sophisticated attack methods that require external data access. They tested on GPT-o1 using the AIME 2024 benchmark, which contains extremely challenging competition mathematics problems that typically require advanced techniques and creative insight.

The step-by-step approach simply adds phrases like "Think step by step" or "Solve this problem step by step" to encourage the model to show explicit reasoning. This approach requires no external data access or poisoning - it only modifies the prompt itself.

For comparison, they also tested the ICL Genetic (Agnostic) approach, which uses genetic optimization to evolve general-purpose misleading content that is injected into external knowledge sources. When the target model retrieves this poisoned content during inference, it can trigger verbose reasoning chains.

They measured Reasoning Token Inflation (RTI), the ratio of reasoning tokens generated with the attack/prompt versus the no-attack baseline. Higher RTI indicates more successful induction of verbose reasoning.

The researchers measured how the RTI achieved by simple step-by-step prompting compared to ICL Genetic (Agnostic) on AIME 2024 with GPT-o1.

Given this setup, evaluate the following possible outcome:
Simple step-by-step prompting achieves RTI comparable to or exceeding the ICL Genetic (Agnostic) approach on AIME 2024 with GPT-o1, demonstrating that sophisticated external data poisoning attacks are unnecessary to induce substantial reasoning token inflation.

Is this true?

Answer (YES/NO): NO